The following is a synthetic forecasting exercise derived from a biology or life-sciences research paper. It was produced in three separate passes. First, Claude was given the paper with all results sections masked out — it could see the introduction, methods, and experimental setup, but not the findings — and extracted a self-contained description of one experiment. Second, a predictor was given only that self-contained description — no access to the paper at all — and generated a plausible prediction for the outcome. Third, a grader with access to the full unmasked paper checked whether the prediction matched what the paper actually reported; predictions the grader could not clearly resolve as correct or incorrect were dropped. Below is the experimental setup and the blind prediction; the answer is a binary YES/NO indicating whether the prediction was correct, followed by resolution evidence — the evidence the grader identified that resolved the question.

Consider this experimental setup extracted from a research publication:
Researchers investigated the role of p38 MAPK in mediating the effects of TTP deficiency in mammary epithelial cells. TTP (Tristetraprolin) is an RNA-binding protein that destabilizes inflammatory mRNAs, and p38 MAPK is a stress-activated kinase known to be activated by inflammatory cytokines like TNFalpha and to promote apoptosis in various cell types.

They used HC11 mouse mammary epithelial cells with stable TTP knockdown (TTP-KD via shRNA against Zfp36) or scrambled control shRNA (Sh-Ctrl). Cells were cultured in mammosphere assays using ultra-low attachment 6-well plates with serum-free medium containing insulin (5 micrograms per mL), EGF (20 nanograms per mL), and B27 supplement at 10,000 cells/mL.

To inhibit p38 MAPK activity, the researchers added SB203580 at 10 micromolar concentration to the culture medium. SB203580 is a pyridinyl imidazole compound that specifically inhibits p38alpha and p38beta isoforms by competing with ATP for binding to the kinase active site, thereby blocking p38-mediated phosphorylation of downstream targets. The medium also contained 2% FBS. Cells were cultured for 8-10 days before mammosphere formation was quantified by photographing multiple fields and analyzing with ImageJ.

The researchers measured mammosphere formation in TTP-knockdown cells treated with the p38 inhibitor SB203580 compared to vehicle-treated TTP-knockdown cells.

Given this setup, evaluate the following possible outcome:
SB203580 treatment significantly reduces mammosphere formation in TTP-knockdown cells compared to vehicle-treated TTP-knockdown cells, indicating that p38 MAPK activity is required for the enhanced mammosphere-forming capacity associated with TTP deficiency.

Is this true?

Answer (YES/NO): NO